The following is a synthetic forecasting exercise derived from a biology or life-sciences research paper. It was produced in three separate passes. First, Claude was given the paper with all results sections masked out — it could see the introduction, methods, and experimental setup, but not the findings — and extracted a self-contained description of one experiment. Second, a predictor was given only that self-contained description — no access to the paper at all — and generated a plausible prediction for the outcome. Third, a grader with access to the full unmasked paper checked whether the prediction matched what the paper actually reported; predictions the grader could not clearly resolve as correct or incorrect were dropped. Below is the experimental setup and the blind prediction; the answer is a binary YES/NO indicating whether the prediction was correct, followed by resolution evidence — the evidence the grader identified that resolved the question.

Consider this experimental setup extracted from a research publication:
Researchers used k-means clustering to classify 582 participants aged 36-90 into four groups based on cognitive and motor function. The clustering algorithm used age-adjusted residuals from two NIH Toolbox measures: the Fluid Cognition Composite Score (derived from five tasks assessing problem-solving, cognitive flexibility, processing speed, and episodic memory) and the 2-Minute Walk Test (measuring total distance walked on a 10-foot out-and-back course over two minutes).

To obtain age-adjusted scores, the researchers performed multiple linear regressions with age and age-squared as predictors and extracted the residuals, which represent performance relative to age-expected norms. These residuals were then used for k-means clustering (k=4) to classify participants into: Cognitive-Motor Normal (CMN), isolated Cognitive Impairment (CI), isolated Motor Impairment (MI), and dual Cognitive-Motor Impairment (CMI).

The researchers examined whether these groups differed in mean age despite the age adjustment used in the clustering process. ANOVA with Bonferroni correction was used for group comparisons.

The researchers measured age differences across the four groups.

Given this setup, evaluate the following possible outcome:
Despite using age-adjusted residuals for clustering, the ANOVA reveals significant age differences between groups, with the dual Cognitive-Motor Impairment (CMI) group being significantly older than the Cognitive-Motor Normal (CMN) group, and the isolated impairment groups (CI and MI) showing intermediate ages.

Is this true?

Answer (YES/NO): NO